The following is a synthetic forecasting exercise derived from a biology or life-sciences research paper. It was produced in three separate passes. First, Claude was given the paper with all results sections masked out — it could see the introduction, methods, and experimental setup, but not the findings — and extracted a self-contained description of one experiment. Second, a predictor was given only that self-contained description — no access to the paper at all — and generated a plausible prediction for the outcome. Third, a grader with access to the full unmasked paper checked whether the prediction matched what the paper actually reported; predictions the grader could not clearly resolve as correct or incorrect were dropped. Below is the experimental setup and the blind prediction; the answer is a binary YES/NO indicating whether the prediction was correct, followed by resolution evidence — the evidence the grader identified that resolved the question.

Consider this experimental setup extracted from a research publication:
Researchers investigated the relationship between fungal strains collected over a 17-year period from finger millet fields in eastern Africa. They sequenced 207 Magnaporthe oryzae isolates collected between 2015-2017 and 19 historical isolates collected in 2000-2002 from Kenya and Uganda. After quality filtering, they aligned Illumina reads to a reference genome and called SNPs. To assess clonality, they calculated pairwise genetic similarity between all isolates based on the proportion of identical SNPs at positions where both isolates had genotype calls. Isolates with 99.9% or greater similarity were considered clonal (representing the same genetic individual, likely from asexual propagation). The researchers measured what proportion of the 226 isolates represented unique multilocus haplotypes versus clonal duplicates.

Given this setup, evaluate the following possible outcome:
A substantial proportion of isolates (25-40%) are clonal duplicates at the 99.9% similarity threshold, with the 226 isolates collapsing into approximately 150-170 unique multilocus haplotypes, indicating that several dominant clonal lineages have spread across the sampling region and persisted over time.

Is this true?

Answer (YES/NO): YES